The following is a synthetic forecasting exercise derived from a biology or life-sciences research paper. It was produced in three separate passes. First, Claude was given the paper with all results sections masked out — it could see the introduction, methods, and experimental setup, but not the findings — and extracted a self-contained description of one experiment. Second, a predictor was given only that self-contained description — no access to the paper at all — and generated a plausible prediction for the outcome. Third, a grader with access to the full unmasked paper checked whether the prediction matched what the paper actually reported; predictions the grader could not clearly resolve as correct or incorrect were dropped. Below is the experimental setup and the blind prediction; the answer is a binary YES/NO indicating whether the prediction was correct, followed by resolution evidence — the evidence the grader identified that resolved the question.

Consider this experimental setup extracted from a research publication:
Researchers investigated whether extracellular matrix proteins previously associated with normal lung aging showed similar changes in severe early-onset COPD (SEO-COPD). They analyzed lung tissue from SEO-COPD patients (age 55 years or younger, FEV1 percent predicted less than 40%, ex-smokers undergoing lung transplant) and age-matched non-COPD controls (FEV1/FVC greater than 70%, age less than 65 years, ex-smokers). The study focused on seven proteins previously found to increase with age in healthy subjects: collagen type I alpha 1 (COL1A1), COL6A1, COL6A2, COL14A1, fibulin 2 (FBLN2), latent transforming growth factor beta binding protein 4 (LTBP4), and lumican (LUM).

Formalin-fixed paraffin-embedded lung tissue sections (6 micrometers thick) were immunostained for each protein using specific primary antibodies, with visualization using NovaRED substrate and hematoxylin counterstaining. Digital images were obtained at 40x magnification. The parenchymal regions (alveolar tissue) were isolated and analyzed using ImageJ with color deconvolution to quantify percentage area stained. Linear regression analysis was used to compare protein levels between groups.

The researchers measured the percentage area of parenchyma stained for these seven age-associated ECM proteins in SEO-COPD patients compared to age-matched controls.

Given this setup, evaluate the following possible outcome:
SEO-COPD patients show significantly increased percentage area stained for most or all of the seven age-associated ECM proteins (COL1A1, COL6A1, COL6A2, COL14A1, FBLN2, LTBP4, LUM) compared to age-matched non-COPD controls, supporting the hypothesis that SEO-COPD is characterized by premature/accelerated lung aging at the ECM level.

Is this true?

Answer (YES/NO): NO